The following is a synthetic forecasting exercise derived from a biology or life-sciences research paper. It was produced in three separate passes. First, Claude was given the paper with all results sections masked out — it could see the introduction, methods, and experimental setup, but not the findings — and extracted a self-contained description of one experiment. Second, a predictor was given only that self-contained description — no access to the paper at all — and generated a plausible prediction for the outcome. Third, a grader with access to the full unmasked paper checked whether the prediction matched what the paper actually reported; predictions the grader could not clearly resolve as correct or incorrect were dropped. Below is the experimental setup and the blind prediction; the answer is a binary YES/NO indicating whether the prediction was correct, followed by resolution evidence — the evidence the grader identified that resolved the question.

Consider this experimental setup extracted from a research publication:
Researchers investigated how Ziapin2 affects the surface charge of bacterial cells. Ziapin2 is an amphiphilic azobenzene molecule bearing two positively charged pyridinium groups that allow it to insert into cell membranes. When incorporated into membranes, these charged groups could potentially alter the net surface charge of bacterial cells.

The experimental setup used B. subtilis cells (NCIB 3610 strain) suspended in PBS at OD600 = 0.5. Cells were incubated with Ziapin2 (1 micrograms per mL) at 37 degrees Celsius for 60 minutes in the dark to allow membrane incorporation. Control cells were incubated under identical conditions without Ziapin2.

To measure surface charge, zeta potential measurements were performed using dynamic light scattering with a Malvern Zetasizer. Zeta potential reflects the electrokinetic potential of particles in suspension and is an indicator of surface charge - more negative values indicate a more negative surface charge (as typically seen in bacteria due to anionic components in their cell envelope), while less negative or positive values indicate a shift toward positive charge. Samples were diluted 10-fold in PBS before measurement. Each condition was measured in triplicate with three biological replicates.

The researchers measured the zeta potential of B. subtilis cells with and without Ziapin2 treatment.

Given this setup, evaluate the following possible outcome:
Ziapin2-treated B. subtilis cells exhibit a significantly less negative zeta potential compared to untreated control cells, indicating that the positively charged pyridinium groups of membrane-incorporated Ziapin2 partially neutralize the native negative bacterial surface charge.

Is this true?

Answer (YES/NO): YES